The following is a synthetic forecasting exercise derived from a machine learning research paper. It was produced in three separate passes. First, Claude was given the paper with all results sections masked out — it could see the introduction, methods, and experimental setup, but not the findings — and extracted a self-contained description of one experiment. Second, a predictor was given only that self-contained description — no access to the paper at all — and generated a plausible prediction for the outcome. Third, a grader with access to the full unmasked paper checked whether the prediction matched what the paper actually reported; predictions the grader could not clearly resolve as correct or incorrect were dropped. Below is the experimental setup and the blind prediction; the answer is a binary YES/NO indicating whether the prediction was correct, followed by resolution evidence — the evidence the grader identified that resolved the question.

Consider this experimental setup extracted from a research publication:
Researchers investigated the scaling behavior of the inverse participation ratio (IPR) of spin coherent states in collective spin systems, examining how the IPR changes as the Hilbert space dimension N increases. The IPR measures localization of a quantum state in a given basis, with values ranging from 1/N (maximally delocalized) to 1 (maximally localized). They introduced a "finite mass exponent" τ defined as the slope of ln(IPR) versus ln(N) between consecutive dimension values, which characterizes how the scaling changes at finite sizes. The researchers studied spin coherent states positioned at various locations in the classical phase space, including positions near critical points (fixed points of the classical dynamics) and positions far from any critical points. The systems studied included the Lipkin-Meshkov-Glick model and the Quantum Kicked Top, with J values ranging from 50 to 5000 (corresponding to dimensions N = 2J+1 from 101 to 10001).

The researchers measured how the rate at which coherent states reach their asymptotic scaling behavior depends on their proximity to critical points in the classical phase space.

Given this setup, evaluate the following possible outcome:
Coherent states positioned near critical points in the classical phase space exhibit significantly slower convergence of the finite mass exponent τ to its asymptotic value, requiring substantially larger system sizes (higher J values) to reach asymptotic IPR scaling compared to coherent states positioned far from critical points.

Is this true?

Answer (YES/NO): YES